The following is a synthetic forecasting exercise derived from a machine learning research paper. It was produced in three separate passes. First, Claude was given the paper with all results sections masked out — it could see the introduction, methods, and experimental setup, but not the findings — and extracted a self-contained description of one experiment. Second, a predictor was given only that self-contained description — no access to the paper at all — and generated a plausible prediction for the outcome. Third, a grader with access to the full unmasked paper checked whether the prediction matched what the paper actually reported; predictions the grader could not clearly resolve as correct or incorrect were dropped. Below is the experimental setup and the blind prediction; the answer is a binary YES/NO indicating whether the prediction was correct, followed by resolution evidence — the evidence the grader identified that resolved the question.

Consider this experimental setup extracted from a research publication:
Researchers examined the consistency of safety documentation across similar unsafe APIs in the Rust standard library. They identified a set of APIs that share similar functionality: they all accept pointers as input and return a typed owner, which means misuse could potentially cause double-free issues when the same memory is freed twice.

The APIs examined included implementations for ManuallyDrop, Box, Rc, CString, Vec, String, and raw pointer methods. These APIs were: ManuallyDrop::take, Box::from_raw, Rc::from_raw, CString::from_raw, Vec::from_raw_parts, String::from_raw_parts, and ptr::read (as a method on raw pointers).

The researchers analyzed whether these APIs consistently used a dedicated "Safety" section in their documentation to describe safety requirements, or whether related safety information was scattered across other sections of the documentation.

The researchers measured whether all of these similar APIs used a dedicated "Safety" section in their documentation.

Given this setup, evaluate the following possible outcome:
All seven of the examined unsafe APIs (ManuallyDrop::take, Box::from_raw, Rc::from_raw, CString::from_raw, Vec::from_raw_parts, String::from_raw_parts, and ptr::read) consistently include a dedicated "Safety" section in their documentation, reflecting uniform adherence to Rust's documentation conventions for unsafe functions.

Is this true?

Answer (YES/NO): NO